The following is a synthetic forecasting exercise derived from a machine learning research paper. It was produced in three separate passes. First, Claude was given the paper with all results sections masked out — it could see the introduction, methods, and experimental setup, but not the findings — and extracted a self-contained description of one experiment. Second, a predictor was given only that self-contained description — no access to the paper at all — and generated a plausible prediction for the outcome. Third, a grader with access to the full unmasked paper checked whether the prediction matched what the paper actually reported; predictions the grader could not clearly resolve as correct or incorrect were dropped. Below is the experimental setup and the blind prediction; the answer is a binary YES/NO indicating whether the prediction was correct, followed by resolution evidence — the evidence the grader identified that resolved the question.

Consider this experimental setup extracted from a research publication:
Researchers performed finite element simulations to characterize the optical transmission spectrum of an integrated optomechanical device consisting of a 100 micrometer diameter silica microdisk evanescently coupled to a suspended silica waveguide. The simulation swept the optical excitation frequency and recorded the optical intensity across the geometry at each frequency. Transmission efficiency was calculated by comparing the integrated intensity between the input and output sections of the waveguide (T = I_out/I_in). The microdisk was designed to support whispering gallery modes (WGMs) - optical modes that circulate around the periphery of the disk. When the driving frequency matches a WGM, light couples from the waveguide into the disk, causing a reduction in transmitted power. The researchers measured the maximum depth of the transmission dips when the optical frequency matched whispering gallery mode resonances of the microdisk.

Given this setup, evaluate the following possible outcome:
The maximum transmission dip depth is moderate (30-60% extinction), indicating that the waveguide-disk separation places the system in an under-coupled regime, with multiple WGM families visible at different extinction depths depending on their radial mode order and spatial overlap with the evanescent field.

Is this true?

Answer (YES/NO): NO